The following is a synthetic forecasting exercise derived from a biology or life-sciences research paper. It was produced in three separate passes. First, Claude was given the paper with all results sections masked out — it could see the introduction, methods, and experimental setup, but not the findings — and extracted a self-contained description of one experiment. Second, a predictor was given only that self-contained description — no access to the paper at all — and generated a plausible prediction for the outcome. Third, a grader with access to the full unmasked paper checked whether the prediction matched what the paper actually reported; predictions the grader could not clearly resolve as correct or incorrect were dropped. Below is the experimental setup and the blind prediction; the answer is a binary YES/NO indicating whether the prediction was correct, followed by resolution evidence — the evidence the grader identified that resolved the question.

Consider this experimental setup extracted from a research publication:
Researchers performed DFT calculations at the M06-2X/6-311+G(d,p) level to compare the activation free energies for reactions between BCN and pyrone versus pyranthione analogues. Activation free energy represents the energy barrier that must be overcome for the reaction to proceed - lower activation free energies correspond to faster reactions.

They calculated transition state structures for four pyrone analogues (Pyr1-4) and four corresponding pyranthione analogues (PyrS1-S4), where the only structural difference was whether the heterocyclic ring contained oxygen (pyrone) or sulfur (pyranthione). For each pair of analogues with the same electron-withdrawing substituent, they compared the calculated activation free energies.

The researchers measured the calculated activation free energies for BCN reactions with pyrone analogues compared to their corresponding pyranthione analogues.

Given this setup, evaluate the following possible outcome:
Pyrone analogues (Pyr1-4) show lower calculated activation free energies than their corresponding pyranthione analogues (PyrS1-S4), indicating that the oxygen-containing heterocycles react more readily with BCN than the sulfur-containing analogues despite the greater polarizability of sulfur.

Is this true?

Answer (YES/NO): NO